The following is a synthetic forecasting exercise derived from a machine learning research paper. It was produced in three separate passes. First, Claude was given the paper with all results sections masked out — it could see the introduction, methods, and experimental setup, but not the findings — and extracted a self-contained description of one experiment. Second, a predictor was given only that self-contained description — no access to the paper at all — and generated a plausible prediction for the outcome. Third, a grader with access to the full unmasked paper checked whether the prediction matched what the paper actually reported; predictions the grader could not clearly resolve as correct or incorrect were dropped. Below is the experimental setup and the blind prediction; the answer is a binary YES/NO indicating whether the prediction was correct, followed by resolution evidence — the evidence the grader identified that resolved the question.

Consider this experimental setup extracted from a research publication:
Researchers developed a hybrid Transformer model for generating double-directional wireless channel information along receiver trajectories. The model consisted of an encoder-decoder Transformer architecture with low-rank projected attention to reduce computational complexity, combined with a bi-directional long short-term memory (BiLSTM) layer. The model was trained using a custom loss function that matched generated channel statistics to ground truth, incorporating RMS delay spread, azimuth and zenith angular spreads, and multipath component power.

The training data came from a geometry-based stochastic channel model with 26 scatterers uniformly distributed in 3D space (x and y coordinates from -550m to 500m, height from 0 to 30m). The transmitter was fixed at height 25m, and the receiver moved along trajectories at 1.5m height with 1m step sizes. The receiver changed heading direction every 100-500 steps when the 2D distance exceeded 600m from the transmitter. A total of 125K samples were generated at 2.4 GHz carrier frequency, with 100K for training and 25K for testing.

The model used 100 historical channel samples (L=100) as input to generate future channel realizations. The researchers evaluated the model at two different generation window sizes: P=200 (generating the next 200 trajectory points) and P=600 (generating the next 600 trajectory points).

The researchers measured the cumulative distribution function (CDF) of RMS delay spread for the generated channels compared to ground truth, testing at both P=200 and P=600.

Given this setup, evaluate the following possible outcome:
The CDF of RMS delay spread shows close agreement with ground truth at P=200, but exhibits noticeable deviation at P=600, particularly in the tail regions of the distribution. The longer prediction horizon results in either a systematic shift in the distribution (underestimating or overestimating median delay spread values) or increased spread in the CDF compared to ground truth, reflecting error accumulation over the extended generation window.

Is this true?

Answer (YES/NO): NO